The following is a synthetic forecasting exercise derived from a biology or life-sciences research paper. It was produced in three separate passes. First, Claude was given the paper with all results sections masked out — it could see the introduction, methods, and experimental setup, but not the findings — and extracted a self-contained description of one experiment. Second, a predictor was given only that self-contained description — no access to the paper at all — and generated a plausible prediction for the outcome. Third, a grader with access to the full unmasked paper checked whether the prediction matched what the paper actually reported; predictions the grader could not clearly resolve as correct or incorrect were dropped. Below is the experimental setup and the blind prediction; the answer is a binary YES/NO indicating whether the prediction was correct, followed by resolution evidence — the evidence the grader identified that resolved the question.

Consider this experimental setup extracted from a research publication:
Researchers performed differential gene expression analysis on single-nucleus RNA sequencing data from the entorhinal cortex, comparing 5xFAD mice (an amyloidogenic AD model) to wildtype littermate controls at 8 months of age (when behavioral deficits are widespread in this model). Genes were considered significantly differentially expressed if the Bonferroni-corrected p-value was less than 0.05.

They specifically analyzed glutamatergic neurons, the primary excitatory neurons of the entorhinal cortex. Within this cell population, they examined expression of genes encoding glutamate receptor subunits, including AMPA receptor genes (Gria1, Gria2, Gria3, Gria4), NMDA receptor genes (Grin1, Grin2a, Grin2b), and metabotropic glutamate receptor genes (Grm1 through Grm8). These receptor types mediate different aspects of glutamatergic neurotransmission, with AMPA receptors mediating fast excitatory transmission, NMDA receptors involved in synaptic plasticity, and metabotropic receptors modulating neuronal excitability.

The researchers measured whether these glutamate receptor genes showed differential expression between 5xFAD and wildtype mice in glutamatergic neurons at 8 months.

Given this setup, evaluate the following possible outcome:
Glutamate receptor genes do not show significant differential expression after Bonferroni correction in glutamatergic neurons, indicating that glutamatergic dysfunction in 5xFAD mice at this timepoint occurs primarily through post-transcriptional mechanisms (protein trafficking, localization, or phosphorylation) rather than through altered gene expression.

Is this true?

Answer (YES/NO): NO